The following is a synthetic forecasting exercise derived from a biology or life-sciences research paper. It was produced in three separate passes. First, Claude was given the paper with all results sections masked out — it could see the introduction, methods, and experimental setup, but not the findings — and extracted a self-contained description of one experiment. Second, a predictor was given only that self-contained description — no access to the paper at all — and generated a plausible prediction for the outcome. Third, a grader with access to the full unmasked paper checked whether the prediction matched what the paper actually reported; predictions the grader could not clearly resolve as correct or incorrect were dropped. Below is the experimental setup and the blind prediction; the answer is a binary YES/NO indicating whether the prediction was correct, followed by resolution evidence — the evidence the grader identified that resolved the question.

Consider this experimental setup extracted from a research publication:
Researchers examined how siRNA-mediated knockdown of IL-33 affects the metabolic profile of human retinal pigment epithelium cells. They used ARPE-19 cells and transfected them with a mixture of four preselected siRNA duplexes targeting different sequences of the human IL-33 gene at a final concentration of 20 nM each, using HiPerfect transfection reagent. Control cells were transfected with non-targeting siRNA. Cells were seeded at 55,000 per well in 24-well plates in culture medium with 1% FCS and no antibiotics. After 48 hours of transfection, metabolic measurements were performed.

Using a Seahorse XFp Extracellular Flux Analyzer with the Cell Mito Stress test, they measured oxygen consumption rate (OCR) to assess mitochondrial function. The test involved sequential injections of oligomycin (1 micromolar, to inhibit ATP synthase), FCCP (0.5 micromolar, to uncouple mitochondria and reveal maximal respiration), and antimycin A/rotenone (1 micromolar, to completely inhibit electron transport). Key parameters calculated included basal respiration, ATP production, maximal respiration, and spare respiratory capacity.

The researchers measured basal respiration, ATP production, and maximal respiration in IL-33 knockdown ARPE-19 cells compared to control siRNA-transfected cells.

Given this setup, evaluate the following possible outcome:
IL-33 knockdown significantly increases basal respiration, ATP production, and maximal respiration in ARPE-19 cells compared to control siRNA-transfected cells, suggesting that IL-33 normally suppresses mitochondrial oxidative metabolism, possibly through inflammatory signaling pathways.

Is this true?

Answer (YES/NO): NO